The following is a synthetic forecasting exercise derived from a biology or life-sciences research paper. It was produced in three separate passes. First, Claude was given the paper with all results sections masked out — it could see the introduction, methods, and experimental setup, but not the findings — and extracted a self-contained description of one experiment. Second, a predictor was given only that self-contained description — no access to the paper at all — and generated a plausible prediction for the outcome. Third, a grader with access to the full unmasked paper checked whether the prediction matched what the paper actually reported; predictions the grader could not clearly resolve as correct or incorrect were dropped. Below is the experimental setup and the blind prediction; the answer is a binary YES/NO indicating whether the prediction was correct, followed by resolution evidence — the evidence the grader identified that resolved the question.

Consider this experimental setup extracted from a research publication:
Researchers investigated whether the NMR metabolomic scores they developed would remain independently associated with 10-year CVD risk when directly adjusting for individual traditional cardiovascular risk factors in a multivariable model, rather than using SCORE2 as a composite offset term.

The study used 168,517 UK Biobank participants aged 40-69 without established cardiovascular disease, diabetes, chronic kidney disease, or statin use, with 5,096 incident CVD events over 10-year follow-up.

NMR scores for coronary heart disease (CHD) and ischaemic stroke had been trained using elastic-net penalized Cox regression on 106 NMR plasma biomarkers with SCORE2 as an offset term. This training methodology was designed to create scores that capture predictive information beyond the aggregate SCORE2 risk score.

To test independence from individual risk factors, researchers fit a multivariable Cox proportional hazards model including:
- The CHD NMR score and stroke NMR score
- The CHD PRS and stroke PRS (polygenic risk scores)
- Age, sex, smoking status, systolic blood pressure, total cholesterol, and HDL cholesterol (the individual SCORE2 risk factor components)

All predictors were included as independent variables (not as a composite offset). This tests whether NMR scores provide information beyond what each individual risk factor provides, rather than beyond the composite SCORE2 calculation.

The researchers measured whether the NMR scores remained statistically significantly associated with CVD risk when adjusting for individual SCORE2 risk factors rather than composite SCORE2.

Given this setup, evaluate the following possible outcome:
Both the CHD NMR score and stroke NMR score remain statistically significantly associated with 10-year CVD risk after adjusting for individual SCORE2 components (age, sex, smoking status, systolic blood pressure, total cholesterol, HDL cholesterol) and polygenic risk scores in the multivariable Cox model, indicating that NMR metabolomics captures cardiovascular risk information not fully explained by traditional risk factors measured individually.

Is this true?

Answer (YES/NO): YES